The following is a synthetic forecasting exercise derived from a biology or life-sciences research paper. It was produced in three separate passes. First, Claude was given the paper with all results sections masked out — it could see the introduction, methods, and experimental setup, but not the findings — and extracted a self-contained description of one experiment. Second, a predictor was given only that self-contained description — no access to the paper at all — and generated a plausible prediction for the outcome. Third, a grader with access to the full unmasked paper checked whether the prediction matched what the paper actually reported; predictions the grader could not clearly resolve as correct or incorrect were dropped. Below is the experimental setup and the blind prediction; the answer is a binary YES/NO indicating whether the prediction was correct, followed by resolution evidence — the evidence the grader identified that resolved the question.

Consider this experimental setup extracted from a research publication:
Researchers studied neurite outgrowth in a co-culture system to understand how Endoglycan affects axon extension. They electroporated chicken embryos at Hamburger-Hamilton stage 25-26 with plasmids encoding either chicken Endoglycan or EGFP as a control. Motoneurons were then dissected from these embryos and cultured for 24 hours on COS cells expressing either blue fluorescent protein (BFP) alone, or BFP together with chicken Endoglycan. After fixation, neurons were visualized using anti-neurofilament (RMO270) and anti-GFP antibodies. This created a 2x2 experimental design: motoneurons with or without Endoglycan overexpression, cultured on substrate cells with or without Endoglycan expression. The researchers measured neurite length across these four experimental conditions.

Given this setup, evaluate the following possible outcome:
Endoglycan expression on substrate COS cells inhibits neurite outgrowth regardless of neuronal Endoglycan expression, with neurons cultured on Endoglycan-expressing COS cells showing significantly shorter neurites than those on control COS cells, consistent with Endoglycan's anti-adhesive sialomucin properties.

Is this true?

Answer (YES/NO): NO